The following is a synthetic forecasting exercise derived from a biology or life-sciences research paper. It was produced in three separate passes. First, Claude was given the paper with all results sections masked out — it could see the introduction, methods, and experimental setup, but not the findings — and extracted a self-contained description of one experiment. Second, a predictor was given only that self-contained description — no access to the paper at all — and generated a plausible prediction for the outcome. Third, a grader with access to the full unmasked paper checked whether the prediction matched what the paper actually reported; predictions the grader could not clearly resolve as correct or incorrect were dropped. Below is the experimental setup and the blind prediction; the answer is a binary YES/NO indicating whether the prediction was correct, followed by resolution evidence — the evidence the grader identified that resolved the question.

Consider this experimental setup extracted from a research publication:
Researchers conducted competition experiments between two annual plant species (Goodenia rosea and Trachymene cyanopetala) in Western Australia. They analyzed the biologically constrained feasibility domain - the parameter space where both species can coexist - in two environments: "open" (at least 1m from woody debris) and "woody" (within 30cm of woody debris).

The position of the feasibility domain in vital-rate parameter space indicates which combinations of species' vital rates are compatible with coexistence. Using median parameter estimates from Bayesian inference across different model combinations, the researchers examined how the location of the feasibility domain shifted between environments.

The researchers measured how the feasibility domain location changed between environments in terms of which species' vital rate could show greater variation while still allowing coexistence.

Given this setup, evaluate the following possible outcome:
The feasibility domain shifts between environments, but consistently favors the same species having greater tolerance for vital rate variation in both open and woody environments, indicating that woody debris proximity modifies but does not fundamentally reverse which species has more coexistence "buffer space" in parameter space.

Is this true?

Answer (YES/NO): NO